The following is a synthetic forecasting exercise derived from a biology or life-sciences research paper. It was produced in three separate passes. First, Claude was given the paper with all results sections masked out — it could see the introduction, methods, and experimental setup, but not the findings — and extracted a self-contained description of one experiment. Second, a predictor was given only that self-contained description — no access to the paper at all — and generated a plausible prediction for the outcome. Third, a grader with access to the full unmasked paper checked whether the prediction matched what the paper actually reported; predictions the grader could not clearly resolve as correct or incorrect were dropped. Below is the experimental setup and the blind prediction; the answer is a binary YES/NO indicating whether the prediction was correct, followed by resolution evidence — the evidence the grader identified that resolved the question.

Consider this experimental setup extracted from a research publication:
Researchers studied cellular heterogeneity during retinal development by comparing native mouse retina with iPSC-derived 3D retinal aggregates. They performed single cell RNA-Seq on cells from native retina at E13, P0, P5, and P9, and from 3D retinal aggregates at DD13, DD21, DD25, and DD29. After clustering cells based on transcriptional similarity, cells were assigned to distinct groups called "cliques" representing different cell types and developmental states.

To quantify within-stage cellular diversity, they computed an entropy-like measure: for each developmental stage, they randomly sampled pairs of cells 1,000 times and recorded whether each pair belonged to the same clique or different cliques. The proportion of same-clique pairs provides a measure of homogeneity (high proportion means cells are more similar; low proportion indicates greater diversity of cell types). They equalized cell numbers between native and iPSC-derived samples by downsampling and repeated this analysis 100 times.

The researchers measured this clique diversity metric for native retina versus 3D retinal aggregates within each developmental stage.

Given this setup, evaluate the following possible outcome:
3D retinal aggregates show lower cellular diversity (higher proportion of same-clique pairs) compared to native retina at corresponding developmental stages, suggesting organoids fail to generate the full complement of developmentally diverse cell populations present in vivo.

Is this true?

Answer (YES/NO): NO